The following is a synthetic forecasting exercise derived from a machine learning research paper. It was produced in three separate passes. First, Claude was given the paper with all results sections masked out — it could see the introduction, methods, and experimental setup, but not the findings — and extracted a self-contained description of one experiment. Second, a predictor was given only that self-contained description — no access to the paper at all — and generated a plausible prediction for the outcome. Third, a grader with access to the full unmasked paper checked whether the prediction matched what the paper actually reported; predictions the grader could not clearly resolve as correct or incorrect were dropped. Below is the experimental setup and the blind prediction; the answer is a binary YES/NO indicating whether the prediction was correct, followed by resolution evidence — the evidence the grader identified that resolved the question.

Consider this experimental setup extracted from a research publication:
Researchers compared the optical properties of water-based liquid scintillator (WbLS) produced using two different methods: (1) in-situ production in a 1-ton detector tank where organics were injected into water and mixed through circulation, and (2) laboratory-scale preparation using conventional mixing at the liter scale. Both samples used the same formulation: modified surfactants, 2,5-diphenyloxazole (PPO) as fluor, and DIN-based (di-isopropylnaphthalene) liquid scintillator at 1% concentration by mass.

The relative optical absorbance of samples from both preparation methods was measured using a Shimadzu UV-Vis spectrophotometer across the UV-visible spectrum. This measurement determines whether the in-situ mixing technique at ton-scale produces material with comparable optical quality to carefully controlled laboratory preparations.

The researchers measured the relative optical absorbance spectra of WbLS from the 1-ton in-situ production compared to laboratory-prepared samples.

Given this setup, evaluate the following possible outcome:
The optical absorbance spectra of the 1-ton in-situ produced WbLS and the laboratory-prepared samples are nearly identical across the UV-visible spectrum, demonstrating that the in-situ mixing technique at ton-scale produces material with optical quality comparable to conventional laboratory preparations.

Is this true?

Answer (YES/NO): YES